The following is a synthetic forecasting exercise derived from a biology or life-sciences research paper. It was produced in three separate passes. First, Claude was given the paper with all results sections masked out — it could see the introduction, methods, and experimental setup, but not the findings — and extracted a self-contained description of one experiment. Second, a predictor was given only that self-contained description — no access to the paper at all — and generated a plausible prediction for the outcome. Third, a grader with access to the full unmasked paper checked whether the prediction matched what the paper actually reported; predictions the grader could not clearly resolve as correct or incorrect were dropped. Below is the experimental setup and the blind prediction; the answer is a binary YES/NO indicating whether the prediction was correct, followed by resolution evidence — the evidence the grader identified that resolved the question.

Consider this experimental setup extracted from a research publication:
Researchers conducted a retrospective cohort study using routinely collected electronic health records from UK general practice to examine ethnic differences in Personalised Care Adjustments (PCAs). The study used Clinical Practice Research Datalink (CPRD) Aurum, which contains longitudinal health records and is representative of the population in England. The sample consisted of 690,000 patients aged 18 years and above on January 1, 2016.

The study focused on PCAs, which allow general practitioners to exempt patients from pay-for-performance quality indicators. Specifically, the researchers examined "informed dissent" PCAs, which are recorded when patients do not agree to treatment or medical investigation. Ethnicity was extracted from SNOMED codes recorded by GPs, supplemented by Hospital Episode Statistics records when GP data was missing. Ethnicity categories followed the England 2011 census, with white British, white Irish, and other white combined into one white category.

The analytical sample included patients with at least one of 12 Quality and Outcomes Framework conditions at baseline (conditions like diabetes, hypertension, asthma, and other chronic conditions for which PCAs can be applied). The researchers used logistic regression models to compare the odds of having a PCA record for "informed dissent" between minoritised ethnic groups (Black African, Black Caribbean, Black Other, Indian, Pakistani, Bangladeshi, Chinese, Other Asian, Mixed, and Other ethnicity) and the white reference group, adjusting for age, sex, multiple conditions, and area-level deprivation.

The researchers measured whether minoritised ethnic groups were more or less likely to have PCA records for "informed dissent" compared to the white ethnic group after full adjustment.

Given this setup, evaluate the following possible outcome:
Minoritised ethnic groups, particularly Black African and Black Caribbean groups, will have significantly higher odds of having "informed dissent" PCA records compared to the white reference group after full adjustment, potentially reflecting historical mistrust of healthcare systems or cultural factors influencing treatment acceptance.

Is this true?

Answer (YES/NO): NO